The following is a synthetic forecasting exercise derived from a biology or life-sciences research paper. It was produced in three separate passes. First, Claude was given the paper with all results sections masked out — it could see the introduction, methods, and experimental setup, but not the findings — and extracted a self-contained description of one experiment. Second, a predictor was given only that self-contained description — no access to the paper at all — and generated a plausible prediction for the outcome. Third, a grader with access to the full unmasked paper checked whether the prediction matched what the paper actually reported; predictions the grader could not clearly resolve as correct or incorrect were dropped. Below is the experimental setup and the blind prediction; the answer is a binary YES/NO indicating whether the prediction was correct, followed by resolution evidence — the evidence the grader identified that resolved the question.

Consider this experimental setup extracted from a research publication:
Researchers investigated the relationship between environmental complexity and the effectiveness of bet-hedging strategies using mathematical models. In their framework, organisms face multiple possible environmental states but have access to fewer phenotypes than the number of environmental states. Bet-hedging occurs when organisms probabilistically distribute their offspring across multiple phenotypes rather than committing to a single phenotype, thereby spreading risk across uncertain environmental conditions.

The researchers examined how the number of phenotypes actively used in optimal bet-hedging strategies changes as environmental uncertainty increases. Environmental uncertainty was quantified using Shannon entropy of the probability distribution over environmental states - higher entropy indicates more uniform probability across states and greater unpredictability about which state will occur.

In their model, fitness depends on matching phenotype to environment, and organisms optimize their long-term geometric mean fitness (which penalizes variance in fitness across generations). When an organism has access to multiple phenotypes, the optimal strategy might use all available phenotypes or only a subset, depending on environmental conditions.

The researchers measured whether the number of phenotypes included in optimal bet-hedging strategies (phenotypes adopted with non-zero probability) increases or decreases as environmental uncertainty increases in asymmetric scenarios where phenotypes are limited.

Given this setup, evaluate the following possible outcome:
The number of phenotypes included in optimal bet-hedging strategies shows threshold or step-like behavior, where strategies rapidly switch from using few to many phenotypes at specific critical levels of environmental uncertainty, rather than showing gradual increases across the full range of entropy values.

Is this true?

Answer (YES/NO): NO